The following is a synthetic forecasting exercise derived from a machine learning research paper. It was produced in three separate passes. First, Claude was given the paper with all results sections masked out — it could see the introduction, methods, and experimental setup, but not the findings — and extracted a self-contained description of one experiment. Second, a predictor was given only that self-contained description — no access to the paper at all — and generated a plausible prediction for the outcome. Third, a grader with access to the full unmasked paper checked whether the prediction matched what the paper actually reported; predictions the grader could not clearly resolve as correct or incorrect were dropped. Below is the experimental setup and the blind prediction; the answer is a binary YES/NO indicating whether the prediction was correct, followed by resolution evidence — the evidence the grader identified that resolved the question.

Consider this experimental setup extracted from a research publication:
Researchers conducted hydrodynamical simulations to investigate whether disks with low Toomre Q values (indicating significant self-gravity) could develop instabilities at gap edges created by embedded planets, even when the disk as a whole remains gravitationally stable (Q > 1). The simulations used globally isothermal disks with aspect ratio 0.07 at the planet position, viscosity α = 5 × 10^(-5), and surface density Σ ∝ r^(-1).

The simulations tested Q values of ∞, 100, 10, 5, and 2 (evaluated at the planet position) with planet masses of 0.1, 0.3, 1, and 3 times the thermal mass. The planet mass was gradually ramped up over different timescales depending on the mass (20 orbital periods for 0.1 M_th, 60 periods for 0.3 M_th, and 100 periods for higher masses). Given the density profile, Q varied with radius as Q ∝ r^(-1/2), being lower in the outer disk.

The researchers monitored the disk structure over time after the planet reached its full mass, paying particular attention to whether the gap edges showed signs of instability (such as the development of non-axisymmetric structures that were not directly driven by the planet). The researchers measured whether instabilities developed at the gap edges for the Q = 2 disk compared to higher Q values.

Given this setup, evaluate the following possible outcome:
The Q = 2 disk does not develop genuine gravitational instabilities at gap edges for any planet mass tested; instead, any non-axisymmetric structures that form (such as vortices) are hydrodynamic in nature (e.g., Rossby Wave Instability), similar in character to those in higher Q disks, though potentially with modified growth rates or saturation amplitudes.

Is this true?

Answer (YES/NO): NO